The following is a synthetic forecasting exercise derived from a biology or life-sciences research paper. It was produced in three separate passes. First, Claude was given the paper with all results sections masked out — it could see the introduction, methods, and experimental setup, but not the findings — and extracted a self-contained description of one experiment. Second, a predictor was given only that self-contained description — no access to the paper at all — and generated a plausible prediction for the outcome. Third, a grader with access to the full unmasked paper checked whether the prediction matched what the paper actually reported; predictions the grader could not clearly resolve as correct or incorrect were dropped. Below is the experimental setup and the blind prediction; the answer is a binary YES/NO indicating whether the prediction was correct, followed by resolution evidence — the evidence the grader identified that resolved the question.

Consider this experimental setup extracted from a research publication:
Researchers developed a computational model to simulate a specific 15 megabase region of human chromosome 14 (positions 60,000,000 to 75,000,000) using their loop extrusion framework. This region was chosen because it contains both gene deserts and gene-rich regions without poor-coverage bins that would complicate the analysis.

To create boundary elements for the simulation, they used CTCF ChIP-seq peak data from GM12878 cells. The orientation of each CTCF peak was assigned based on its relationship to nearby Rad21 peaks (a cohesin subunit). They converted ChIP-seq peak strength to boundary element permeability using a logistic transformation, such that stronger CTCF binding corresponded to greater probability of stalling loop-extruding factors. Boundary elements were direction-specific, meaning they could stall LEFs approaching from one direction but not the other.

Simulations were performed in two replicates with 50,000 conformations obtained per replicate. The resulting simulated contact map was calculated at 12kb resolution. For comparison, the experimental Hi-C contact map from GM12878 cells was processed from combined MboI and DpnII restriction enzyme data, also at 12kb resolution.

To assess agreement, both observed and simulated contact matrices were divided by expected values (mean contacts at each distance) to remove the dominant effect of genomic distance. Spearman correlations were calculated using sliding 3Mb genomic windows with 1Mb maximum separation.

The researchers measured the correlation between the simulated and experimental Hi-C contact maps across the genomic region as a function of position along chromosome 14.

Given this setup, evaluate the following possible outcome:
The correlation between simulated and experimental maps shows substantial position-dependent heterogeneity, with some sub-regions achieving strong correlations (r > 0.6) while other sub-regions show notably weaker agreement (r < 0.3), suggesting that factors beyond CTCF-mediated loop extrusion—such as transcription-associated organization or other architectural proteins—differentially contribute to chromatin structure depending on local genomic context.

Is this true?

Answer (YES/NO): YES